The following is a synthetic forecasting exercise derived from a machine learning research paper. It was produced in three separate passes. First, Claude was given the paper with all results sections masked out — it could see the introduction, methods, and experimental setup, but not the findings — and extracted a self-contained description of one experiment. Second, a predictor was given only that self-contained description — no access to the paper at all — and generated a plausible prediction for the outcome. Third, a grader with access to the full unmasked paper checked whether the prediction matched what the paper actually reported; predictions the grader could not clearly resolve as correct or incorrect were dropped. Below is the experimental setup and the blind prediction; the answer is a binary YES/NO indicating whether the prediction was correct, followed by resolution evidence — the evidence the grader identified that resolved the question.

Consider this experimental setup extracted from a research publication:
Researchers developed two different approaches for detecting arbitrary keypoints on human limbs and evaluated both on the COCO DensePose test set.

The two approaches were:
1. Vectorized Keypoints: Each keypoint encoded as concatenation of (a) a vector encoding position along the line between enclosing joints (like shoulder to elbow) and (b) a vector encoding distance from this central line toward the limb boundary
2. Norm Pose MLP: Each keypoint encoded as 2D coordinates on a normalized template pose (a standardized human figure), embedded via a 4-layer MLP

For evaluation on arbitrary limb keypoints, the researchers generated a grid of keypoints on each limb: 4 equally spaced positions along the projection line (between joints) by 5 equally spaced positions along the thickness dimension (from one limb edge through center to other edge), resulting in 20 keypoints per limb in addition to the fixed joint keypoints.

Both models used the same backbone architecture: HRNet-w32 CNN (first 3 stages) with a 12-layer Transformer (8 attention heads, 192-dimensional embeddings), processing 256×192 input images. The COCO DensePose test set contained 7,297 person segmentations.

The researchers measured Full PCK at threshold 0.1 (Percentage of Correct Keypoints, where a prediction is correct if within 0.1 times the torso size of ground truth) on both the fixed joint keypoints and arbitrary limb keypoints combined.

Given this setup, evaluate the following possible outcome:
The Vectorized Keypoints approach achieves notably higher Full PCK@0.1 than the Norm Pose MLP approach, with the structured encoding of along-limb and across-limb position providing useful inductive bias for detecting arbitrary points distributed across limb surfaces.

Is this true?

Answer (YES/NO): NO